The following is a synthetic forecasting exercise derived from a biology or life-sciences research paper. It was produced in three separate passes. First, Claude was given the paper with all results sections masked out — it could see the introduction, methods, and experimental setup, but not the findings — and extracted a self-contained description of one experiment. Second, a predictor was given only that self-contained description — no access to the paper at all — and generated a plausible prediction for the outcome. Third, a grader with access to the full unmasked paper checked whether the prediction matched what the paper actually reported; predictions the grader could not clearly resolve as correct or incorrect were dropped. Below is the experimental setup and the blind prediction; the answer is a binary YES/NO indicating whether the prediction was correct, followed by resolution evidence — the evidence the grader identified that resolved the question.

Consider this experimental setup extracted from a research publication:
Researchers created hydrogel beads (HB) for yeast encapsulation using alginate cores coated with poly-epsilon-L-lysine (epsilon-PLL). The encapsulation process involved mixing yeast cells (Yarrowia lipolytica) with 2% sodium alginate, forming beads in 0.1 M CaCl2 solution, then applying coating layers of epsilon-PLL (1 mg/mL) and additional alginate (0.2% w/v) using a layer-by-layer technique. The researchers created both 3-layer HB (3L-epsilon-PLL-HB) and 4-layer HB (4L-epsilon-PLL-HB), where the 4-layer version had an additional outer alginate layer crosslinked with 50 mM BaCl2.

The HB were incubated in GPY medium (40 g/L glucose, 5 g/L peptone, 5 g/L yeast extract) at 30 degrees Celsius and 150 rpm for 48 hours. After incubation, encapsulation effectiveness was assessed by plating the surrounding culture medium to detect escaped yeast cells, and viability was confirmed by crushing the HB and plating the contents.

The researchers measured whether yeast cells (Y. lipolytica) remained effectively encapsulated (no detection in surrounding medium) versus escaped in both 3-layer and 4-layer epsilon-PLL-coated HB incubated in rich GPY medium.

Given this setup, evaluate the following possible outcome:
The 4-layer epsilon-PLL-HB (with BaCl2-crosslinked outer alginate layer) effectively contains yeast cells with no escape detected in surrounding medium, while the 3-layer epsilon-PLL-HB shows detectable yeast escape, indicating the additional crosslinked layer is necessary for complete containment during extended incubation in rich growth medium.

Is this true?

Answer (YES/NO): NO